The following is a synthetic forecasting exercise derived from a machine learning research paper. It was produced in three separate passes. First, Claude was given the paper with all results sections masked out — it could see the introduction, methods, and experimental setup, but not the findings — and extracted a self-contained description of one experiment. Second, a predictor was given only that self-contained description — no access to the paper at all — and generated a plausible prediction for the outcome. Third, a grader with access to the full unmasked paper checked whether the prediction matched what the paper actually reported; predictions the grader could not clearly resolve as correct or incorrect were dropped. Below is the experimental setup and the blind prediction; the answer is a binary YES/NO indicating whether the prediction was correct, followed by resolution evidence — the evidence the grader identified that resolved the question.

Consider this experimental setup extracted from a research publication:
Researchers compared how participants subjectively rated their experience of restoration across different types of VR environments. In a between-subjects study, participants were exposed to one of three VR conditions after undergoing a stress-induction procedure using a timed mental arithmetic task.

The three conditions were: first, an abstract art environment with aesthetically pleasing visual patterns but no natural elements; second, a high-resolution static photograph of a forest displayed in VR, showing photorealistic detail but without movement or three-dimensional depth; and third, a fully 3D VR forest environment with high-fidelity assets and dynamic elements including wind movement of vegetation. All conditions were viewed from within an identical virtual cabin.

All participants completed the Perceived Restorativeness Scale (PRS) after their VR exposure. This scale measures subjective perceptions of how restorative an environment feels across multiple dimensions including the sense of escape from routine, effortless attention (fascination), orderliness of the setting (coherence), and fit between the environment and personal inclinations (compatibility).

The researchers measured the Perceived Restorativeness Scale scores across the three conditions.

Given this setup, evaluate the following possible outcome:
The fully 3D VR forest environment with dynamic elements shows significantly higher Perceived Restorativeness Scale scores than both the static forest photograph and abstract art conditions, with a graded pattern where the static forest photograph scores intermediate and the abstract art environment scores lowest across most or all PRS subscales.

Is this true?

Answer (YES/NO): NO